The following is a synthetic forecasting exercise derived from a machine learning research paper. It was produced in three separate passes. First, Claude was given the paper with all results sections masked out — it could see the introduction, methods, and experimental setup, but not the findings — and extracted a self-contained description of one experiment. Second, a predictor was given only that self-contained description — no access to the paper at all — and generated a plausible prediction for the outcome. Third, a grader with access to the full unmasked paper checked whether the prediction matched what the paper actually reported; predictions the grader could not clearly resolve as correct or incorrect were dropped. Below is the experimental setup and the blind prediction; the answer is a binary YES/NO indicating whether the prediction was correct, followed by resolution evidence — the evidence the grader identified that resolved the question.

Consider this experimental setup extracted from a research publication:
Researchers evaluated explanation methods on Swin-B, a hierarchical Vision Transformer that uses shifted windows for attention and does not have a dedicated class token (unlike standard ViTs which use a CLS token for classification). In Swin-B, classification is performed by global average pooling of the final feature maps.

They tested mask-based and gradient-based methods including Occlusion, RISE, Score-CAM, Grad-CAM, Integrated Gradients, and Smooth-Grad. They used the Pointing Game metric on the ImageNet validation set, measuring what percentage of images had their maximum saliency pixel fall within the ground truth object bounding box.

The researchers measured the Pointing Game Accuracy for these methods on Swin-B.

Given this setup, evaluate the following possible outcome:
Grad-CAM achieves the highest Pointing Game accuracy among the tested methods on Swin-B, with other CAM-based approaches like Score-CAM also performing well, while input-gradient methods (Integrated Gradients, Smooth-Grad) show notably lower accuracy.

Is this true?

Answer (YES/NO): NO